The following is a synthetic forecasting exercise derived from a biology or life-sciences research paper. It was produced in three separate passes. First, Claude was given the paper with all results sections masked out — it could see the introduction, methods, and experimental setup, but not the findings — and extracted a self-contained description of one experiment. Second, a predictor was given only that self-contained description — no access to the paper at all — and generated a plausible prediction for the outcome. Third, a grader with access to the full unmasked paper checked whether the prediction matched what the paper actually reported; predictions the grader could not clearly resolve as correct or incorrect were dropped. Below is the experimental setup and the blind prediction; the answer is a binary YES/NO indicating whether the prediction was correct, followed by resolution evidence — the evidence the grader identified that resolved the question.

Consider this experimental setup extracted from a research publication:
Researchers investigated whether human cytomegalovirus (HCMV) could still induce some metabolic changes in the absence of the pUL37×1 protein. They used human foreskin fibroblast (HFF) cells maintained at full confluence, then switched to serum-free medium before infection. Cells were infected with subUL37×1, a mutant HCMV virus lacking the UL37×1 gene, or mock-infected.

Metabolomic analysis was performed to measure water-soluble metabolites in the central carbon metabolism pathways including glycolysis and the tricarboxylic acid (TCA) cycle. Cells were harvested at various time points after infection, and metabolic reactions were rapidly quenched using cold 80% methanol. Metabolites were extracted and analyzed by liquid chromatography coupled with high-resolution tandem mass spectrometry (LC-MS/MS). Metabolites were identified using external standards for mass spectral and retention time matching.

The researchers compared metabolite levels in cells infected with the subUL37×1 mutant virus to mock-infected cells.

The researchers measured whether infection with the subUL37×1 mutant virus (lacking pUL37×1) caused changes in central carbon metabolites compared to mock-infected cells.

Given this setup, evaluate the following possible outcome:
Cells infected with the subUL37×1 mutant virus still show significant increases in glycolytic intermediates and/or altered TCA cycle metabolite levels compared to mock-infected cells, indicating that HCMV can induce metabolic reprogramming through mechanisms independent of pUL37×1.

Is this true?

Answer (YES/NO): YES